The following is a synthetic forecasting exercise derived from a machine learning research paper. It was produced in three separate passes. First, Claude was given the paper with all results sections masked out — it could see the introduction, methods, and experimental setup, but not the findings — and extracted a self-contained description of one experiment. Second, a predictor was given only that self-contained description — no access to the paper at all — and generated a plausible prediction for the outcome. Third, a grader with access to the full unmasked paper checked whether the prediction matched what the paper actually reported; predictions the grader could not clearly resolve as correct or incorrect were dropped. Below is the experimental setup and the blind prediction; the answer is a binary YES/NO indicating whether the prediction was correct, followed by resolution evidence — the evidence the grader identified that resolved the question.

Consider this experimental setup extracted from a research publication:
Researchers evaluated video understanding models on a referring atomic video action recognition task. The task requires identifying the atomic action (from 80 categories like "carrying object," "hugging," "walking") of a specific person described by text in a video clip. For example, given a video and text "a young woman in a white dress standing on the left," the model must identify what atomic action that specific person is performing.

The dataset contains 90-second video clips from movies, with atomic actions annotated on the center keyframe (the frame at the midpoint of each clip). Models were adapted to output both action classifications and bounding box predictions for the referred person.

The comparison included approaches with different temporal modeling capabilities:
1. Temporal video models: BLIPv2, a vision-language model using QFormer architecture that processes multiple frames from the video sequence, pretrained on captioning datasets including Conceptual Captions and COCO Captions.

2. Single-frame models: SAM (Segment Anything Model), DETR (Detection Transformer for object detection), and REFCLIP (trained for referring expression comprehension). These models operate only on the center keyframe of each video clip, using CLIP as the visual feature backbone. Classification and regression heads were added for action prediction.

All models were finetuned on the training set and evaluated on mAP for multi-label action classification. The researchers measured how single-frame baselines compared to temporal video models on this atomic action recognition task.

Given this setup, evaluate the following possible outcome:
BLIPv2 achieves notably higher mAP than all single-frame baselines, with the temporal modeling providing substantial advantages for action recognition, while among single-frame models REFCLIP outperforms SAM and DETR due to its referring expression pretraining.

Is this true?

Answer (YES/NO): NO